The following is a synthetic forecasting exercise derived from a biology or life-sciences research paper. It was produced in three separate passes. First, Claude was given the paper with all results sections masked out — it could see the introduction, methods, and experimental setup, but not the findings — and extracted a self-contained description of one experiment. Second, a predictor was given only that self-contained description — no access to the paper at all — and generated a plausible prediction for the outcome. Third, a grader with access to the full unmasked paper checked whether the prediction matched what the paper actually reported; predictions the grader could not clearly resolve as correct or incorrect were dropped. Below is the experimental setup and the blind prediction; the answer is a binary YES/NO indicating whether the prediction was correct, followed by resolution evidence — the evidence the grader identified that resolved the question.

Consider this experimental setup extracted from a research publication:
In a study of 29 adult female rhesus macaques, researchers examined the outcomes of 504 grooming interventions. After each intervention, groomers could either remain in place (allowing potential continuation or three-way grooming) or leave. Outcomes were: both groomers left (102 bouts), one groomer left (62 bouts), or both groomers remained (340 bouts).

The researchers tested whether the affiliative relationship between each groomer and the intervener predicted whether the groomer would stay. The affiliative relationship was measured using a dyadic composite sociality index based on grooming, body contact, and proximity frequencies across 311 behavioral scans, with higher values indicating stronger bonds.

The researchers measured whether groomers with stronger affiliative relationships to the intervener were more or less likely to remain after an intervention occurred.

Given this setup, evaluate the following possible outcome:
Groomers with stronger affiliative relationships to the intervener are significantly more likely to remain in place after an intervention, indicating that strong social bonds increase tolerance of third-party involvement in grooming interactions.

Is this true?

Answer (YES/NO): YES